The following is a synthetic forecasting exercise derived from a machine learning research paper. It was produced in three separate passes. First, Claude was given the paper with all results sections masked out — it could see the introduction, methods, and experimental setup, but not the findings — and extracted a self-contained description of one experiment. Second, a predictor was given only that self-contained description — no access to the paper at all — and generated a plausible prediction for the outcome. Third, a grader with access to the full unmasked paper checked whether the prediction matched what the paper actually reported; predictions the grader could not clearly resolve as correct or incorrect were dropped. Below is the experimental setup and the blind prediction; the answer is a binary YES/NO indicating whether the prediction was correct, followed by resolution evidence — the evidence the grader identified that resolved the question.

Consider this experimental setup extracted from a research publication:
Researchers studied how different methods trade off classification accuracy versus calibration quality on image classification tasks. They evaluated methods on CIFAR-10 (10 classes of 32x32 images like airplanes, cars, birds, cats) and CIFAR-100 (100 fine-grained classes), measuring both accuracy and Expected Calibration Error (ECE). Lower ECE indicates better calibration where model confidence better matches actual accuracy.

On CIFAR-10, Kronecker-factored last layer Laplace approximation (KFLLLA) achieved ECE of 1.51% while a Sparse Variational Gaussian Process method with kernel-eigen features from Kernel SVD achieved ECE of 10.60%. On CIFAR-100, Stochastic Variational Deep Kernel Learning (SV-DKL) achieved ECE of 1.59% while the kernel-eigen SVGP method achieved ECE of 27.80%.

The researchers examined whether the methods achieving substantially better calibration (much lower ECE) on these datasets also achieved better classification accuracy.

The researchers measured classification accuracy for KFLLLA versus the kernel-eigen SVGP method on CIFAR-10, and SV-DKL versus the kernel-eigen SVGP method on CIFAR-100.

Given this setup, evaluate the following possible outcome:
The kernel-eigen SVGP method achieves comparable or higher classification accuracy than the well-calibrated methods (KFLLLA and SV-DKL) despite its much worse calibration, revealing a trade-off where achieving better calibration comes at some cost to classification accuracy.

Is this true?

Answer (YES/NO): YES